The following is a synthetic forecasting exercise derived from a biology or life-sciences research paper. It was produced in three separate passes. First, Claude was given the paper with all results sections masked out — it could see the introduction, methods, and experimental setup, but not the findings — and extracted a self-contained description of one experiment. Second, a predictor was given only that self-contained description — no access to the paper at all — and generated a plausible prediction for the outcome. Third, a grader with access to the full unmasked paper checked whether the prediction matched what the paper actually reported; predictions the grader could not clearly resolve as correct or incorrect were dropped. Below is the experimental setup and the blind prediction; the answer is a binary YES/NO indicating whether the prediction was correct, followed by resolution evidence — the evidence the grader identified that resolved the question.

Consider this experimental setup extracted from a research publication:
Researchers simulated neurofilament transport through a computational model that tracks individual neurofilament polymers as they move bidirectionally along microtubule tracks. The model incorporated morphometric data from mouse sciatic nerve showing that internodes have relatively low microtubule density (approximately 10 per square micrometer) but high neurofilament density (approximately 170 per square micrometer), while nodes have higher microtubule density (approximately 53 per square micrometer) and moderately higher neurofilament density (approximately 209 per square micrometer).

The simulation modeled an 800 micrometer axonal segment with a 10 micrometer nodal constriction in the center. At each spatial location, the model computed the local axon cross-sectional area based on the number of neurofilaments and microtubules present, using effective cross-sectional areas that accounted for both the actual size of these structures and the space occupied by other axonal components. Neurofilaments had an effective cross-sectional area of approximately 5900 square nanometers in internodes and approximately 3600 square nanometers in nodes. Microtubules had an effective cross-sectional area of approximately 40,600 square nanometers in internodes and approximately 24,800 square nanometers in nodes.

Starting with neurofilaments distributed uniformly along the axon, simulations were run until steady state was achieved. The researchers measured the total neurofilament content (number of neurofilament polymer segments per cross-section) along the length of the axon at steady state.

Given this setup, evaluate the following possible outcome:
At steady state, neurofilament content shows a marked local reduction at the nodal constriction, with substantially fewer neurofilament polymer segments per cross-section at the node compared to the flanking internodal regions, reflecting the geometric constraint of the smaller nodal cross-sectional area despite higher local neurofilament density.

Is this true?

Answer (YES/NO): YES